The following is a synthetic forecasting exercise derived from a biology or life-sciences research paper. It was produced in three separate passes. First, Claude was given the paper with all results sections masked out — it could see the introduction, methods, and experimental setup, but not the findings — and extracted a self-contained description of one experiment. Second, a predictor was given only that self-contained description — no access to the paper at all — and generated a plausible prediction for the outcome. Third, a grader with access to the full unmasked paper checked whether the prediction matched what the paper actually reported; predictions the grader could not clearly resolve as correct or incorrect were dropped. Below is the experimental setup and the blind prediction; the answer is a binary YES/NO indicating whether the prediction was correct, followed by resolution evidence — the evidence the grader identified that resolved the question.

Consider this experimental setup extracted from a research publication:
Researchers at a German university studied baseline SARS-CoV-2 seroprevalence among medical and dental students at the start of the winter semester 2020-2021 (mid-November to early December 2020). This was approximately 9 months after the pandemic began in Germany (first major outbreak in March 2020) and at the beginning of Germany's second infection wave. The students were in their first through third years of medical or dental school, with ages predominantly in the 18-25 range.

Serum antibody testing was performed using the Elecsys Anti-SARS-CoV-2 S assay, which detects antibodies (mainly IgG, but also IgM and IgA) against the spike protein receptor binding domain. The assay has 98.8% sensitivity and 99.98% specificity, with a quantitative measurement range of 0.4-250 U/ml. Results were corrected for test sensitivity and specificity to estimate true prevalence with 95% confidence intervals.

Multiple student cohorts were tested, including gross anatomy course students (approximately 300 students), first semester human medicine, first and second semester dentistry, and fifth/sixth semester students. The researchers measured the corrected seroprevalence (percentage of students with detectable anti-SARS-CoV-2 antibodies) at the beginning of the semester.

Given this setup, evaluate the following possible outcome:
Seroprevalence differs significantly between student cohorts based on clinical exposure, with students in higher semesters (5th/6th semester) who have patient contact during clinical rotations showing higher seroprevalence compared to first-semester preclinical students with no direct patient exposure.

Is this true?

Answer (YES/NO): NO